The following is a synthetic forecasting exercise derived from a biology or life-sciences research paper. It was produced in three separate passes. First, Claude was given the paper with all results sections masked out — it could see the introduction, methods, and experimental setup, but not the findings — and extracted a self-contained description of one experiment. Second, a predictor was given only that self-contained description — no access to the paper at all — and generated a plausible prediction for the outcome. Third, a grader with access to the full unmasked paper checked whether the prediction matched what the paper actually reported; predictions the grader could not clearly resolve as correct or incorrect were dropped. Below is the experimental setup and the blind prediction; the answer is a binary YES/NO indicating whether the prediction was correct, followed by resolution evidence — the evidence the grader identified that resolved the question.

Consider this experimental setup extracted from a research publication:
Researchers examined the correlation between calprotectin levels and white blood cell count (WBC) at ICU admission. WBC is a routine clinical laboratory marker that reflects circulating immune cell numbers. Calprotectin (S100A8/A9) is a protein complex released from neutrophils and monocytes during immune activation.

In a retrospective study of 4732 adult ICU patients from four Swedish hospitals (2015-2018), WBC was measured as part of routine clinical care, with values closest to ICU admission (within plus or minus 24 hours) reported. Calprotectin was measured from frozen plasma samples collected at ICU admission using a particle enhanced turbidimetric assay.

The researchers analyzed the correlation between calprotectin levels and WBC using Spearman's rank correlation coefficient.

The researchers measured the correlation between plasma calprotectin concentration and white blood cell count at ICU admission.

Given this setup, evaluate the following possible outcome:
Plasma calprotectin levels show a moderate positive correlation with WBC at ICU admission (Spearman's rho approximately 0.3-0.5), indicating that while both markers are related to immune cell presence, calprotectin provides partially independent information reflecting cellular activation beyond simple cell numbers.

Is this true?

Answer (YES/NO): NO